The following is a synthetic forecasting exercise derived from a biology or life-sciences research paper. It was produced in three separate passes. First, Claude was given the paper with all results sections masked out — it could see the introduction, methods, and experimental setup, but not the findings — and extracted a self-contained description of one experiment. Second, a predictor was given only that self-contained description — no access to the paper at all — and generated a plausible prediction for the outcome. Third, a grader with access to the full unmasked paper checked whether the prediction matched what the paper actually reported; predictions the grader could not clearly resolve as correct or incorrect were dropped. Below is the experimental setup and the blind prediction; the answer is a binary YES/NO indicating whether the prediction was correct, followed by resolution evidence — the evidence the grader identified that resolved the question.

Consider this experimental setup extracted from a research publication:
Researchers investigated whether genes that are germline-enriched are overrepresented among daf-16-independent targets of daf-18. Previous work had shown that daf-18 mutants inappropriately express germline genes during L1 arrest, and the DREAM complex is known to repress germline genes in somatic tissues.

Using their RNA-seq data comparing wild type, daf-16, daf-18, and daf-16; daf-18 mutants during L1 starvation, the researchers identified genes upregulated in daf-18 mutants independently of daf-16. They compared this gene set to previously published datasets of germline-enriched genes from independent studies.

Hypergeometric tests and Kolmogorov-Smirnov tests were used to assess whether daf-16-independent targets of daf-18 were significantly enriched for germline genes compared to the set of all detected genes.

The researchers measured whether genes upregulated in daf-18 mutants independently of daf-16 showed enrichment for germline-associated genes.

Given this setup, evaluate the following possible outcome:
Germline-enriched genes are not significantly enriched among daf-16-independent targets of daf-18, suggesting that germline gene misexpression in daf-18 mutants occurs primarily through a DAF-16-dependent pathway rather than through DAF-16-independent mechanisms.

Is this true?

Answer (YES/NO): NO